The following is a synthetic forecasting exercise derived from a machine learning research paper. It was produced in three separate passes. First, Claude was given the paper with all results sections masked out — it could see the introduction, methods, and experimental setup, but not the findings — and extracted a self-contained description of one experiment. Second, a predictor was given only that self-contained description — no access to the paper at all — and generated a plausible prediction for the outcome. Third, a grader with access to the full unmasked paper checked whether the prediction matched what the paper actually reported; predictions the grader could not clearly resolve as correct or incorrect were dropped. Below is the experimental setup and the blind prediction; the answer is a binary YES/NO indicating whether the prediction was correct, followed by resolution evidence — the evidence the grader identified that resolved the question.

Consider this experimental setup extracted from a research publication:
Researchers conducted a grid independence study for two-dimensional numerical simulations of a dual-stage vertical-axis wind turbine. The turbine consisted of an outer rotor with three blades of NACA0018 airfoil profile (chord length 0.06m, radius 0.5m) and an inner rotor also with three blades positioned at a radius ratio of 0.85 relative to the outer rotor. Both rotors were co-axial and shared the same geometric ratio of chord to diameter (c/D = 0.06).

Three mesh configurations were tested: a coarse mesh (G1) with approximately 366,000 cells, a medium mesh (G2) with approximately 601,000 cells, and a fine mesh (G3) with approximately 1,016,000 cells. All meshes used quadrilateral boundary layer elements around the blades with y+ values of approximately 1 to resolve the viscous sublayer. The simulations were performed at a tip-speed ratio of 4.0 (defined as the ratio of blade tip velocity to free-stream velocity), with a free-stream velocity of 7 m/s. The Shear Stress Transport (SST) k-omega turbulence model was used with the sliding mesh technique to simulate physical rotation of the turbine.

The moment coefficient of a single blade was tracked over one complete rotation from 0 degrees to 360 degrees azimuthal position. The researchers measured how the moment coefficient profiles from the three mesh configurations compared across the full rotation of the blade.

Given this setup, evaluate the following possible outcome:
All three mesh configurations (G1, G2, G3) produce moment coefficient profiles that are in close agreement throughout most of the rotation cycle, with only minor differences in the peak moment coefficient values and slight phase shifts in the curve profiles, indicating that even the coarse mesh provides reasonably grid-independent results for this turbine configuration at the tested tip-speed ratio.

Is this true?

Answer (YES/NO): NO